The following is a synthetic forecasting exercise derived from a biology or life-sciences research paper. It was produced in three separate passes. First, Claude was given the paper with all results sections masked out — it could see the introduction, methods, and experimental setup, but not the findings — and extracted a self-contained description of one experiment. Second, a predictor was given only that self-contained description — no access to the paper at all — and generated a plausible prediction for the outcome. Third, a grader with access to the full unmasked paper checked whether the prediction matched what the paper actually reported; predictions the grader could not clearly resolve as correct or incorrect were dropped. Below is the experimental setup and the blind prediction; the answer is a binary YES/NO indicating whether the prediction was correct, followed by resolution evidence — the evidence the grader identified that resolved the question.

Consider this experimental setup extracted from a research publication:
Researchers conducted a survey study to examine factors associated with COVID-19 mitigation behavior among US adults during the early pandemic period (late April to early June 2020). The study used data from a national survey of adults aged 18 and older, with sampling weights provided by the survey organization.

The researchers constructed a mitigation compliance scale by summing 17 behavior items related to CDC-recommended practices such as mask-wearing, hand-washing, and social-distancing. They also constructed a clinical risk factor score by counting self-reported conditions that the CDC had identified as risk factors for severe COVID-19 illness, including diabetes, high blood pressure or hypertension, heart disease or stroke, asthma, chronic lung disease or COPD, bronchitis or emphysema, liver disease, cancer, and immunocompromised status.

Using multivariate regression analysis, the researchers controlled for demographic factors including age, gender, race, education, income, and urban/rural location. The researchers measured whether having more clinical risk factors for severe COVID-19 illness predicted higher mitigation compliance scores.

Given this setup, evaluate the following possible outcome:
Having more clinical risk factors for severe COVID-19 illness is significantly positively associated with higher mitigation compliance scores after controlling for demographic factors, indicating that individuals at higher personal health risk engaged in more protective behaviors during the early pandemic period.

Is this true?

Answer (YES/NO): NO